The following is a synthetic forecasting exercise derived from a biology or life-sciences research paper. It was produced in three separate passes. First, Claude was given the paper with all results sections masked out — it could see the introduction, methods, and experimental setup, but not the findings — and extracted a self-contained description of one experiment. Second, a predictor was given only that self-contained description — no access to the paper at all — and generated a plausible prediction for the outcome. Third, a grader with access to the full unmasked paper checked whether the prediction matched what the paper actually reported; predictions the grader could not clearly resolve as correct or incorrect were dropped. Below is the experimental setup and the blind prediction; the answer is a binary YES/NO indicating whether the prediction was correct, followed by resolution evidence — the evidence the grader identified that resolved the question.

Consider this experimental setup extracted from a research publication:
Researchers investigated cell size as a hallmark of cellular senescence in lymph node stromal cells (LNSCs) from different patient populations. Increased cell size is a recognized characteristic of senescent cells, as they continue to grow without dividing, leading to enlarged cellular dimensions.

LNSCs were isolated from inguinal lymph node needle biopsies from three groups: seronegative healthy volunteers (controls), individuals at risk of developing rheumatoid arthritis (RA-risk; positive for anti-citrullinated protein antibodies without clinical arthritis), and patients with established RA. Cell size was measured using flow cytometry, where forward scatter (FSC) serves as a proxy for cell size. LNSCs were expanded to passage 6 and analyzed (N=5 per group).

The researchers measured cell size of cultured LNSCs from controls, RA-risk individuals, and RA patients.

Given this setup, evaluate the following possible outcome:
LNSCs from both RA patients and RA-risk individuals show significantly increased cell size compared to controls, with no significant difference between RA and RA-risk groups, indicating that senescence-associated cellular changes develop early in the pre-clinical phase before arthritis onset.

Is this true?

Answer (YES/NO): NO